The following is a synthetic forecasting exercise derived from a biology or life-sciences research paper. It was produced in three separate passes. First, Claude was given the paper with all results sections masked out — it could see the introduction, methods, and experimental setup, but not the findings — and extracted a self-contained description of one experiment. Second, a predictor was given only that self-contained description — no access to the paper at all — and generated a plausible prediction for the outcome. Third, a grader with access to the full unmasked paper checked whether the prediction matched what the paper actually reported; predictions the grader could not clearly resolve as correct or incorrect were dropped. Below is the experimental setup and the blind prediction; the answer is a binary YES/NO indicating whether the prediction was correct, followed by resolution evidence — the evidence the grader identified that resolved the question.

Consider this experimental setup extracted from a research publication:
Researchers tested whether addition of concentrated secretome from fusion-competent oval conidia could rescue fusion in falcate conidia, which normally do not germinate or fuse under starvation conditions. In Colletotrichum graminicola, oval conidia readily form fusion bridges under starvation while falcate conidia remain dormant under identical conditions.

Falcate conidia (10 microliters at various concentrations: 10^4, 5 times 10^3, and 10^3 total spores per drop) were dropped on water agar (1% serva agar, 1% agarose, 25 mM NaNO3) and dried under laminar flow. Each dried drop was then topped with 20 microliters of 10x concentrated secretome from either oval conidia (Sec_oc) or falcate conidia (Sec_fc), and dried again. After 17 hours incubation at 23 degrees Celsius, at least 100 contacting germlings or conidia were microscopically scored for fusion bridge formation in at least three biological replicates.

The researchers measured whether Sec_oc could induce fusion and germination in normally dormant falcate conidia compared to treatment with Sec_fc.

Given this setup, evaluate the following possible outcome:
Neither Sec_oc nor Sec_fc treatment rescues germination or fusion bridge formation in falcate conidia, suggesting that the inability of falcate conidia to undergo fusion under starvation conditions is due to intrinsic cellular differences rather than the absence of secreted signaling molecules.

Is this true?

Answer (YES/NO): NO